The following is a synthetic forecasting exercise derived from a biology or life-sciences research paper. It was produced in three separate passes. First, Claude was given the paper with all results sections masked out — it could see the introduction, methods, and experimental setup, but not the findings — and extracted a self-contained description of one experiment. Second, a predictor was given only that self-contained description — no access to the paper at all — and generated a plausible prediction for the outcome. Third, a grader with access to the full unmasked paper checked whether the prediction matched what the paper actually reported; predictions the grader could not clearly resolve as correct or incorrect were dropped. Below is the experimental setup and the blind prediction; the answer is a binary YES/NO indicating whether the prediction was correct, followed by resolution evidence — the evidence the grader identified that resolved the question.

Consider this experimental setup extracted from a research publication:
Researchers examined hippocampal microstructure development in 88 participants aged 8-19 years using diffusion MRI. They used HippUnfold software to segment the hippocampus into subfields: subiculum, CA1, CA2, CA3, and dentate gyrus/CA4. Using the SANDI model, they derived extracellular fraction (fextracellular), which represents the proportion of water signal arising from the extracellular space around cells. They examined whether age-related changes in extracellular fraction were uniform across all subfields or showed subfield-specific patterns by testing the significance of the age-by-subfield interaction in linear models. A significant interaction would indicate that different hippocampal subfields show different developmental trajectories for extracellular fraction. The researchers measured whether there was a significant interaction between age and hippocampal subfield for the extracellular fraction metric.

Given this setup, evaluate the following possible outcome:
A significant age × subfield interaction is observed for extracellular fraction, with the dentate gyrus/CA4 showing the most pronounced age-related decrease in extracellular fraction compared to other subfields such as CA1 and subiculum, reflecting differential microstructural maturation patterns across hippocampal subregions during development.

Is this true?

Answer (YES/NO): NO